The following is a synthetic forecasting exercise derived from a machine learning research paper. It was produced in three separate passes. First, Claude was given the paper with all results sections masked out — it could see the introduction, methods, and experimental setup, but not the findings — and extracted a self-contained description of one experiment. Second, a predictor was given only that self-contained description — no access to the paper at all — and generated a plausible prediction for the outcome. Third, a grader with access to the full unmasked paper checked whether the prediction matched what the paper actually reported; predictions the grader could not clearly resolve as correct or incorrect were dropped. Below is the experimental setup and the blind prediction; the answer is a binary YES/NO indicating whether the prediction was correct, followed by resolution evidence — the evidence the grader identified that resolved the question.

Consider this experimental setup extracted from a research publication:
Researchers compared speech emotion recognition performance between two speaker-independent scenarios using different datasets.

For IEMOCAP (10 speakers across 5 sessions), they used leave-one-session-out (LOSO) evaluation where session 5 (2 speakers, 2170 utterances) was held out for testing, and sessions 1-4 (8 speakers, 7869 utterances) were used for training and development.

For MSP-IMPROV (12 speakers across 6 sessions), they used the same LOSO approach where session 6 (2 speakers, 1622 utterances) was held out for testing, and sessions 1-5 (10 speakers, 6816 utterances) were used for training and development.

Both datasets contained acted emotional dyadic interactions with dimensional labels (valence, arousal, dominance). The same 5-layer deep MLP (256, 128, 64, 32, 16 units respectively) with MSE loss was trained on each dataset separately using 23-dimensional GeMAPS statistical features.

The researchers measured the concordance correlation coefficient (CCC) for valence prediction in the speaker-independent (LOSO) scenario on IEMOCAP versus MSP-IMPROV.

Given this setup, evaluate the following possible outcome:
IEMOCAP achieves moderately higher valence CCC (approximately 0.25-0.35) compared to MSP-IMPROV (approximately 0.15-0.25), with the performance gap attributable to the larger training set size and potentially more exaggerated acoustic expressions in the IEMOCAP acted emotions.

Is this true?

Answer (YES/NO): NO